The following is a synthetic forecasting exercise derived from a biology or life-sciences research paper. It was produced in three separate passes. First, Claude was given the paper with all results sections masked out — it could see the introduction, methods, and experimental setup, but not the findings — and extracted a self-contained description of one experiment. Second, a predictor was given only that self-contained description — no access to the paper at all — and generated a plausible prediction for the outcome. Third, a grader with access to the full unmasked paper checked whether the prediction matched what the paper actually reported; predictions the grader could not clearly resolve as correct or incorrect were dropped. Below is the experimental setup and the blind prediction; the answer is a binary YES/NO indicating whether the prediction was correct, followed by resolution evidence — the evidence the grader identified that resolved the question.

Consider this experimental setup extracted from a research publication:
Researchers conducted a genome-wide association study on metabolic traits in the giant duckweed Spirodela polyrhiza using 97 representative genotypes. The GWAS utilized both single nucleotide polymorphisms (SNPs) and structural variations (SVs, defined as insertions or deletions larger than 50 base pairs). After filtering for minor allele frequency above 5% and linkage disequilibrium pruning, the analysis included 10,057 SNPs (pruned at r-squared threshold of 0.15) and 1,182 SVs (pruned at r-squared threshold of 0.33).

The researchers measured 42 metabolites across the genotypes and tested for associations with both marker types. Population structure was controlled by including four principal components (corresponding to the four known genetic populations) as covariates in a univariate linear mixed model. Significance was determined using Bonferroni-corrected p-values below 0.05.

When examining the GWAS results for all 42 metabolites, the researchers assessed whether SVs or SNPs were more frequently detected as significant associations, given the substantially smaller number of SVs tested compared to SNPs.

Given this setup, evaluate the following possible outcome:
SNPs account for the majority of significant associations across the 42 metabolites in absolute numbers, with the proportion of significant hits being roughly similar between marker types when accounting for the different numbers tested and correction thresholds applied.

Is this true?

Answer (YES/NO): NO